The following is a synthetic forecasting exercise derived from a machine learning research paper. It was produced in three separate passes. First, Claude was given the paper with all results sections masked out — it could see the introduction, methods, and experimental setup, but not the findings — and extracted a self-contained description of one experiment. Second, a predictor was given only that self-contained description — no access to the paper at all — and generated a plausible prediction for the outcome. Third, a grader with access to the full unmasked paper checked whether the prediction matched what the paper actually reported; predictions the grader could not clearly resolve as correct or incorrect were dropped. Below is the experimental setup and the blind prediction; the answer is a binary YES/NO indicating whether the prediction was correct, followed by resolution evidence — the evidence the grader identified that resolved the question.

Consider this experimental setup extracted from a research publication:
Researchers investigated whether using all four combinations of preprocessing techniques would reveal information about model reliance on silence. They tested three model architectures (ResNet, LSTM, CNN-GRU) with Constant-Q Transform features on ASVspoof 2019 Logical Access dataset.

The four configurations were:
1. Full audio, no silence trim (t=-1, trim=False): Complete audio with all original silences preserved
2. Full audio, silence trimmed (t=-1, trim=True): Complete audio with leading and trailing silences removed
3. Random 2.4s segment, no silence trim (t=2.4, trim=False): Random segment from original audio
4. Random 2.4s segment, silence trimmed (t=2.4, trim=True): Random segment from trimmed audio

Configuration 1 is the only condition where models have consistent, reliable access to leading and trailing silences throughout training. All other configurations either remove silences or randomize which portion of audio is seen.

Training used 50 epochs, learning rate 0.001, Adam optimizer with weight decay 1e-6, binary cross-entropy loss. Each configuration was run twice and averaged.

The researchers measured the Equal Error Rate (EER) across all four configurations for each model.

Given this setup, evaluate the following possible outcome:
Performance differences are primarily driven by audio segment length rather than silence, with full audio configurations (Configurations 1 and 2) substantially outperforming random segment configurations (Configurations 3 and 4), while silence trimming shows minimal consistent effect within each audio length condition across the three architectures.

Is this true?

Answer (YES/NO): NO